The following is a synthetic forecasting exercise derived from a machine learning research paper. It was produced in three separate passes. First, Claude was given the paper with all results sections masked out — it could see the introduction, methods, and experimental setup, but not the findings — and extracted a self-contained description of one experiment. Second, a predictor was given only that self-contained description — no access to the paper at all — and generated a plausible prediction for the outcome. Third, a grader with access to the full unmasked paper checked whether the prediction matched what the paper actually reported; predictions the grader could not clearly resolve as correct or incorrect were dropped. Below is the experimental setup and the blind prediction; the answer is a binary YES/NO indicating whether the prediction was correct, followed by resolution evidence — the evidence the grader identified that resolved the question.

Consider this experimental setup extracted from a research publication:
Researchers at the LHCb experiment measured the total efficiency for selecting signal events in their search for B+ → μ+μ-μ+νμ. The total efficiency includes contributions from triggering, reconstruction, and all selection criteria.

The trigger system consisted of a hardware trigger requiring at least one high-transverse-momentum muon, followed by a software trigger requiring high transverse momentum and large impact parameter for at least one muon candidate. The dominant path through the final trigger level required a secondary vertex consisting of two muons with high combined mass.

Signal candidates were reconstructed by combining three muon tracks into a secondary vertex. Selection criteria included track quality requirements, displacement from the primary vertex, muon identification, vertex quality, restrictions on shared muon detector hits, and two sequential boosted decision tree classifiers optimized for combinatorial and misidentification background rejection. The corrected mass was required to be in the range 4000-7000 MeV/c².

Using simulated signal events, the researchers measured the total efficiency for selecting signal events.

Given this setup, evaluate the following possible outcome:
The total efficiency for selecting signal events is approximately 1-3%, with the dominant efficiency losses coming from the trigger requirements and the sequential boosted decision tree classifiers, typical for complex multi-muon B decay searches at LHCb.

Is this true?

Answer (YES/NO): NO